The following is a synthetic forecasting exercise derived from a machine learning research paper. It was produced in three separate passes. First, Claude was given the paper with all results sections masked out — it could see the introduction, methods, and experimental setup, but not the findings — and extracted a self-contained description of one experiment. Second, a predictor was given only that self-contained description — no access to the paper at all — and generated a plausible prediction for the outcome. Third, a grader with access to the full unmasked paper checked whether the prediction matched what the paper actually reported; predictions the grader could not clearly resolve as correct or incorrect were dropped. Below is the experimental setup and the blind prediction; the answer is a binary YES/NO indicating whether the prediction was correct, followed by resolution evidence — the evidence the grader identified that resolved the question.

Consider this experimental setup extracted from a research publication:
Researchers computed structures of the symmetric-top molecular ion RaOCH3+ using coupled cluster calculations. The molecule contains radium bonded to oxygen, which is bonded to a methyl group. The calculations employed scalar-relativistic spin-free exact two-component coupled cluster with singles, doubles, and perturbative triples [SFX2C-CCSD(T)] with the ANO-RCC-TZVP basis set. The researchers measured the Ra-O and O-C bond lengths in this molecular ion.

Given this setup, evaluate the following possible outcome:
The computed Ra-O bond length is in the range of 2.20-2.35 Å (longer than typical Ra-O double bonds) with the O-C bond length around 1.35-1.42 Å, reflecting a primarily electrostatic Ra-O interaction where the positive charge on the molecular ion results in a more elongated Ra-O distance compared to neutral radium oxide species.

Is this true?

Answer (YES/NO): NO